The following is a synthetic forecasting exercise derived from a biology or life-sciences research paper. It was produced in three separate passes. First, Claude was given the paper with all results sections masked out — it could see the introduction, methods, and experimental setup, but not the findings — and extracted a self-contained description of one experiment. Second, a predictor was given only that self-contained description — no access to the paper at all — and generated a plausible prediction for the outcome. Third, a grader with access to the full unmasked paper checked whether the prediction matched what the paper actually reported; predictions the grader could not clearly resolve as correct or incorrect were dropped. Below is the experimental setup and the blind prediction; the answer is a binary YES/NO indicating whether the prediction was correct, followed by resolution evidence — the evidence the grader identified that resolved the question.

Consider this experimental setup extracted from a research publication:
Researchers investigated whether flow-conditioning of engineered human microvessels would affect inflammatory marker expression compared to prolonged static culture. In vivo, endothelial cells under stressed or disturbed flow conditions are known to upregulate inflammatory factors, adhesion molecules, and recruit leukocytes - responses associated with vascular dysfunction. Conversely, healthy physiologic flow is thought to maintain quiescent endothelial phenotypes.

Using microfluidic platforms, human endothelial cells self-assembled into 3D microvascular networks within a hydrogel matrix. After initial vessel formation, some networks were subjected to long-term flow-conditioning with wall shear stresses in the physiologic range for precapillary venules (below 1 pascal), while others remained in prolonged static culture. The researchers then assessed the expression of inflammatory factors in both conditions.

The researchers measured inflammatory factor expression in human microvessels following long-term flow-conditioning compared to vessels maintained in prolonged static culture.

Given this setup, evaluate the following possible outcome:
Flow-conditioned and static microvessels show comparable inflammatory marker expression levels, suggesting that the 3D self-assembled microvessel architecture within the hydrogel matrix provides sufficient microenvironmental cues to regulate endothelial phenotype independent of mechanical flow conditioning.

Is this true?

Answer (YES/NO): NO